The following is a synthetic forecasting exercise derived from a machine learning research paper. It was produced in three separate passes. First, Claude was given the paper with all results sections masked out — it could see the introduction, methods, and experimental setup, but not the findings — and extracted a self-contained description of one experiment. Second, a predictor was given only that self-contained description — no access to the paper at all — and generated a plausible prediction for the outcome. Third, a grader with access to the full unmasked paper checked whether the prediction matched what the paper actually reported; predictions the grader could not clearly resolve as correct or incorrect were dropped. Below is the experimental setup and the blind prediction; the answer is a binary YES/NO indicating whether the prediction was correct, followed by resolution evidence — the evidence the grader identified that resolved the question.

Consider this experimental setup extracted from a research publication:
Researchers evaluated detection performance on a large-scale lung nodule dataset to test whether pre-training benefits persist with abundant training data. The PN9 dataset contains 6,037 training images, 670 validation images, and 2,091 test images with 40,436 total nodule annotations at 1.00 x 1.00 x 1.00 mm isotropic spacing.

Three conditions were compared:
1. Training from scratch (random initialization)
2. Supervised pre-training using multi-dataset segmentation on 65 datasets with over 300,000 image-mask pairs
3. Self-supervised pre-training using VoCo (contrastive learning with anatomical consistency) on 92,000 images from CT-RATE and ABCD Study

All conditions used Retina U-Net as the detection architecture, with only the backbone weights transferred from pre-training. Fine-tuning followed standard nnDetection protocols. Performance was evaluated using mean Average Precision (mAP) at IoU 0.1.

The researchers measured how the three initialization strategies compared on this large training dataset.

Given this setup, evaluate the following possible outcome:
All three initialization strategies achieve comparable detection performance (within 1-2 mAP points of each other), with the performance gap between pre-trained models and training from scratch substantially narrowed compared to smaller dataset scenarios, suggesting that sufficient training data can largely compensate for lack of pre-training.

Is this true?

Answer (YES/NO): NO